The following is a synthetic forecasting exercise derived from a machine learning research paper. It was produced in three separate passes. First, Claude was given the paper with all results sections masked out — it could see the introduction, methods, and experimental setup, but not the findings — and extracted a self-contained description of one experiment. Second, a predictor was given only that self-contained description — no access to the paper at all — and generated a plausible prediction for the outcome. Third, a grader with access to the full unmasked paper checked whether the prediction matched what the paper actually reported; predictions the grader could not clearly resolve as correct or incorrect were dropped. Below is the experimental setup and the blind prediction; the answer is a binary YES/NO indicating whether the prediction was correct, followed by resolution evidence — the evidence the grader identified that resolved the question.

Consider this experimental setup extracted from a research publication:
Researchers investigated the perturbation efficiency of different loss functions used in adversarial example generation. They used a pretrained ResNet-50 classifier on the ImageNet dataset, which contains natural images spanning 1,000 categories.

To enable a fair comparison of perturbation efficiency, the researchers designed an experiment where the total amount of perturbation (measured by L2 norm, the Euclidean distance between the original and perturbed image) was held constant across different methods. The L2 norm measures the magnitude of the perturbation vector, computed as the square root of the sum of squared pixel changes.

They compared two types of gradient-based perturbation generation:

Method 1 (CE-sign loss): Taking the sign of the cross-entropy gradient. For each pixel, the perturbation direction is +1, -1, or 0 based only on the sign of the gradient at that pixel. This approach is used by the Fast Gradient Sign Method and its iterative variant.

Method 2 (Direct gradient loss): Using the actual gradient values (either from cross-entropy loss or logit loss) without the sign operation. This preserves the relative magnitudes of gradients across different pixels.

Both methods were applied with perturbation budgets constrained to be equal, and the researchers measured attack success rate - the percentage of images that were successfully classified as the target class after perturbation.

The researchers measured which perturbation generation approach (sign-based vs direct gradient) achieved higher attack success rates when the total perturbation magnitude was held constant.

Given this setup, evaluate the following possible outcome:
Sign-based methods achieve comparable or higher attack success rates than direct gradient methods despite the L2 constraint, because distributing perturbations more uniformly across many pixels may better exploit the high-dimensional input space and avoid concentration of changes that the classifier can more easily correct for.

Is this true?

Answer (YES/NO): NO